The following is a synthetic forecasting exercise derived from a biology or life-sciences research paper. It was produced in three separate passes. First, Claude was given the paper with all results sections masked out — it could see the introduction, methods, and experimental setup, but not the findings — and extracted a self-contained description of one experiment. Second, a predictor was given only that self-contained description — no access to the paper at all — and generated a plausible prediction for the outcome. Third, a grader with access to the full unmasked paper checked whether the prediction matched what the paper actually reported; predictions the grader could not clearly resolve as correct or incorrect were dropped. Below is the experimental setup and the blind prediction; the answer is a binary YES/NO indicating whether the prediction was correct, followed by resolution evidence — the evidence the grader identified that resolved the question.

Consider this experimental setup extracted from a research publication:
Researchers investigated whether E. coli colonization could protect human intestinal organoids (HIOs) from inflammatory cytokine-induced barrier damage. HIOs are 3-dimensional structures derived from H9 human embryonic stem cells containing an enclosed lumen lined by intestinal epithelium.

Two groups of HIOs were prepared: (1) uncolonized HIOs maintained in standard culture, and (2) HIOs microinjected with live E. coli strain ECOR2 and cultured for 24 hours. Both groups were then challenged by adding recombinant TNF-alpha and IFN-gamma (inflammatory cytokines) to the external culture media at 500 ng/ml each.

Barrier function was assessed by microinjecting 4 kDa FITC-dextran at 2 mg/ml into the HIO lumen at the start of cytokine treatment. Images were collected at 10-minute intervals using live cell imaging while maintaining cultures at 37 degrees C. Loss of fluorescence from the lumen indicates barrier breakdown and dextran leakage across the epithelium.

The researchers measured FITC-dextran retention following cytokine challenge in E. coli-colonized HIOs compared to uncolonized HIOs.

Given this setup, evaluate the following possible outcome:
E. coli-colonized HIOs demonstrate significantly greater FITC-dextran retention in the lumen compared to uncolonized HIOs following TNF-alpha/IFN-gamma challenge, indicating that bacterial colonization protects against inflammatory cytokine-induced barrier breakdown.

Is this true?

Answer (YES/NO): YES